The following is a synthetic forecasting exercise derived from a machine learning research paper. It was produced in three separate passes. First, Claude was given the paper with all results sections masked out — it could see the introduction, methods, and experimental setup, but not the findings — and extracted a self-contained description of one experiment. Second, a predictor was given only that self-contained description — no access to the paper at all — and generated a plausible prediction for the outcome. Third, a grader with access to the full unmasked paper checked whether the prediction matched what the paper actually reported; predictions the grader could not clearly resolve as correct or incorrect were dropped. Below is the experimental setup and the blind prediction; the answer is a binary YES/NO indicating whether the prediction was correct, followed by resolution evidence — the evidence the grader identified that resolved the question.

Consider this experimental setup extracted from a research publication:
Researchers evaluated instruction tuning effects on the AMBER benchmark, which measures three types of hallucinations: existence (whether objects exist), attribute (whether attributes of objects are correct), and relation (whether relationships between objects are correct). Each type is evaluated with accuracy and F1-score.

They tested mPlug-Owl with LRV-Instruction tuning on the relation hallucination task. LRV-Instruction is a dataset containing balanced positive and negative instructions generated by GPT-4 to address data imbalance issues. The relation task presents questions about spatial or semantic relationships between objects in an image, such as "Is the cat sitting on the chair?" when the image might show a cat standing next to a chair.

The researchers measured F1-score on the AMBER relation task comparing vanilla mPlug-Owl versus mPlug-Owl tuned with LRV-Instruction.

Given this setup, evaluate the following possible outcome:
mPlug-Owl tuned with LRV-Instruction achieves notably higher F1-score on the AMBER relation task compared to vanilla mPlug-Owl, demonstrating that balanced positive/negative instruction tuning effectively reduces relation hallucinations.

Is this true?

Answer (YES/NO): YES